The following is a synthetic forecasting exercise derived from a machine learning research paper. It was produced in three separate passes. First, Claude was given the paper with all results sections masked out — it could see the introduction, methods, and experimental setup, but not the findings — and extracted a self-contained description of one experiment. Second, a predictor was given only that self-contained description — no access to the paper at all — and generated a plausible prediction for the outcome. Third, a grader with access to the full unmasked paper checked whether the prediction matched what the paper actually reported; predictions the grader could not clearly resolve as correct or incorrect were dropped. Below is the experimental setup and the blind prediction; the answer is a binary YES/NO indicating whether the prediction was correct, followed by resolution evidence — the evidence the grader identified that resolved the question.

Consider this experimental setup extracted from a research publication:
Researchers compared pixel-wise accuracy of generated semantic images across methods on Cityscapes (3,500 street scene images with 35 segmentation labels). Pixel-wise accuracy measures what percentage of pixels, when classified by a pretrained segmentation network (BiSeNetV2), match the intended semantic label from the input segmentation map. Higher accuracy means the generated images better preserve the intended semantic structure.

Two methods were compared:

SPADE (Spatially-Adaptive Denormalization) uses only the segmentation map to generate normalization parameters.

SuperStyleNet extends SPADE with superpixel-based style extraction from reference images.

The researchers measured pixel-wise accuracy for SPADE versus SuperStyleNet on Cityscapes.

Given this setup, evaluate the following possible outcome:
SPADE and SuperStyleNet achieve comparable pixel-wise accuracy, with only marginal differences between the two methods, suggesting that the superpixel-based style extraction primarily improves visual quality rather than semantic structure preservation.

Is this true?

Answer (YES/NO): YES